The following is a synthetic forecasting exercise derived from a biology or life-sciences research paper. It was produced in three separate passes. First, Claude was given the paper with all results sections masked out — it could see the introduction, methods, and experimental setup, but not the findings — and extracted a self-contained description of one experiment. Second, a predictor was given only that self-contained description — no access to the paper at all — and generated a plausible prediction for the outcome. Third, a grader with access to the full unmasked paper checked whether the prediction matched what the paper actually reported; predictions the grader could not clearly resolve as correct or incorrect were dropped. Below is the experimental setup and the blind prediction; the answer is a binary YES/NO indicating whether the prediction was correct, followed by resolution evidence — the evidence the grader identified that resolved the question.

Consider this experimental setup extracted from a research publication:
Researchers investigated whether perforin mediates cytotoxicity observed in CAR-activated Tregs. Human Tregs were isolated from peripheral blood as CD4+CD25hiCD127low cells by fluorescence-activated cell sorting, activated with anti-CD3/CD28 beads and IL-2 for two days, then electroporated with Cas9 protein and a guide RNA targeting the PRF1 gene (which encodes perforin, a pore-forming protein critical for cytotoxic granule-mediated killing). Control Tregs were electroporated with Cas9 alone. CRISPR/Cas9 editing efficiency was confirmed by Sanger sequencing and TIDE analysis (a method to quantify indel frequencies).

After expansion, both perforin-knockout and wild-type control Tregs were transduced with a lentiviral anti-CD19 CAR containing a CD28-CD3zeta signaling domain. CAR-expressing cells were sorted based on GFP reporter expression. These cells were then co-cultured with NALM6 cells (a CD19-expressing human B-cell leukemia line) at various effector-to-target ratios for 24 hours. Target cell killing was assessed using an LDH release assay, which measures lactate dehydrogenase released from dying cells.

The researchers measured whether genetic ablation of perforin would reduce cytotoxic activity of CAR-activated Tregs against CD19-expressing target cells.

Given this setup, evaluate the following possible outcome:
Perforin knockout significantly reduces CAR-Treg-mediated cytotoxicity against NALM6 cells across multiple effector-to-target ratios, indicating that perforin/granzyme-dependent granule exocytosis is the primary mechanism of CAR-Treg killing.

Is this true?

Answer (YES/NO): NO